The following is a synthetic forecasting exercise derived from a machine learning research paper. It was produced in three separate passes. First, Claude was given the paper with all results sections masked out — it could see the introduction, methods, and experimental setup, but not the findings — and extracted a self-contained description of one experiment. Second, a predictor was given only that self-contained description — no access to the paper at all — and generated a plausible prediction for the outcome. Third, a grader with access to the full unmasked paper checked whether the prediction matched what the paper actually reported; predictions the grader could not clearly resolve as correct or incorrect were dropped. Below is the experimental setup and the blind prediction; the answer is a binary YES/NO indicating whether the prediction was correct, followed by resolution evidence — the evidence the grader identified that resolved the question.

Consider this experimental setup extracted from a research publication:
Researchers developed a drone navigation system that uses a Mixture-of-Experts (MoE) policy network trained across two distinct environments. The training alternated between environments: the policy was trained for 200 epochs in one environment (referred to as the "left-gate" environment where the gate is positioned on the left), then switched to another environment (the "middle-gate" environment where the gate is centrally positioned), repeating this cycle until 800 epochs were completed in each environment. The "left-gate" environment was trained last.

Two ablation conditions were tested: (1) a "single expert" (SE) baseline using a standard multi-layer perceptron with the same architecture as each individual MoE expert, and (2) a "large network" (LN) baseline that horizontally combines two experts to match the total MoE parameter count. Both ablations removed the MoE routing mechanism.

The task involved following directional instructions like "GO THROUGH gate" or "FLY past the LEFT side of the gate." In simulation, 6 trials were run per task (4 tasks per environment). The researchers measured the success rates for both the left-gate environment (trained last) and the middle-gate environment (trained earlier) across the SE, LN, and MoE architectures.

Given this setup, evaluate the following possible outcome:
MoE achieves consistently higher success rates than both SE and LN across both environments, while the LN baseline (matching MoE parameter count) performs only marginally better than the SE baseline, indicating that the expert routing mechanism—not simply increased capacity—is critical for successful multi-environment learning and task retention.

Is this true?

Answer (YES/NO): NO